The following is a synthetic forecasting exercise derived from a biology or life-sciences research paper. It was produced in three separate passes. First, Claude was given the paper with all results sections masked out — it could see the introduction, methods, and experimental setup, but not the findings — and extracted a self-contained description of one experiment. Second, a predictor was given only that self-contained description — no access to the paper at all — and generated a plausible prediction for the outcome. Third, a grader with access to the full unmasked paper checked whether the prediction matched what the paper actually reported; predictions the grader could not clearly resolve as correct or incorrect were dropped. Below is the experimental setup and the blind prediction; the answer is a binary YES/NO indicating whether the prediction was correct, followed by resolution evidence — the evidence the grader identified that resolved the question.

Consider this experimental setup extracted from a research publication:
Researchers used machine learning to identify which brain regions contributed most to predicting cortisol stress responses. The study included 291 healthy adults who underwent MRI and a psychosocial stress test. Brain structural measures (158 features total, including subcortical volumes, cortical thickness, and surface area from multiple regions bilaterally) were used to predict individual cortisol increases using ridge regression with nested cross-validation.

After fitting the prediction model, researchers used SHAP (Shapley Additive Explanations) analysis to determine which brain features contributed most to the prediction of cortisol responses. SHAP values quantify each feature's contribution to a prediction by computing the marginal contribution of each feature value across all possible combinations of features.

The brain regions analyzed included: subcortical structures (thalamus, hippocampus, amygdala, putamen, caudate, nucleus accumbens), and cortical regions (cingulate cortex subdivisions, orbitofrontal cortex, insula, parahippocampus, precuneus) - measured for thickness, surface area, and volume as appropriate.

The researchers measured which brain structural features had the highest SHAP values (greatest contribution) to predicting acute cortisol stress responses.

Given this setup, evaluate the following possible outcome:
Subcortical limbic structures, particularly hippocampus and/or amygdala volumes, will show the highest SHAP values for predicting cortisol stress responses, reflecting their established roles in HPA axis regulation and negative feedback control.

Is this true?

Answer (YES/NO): NO